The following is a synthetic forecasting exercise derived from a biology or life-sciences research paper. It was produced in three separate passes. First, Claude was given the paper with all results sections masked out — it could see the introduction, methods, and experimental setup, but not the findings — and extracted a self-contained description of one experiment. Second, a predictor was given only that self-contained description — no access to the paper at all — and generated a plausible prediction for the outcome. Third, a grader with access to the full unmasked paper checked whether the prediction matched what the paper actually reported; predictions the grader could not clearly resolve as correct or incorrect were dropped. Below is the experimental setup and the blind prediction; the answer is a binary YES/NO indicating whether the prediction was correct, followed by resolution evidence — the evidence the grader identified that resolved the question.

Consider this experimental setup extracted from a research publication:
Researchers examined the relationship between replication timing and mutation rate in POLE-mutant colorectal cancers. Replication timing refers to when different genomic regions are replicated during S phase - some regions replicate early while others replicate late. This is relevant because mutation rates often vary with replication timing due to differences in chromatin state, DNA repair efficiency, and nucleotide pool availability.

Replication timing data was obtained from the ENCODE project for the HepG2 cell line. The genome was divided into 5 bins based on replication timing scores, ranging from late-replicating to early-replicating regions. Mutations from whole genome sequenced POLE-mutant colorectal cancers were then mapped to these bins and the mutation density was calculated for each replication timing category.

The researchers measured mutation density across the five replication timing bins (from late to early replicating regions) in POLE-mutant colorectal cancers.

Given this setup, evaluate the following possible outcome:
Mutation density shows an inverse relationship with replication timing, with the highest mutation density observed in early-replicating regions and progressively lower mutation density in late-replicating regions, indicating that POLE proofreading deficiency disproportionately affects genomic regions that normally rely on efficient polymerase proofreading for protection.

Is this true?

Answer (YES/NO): NO